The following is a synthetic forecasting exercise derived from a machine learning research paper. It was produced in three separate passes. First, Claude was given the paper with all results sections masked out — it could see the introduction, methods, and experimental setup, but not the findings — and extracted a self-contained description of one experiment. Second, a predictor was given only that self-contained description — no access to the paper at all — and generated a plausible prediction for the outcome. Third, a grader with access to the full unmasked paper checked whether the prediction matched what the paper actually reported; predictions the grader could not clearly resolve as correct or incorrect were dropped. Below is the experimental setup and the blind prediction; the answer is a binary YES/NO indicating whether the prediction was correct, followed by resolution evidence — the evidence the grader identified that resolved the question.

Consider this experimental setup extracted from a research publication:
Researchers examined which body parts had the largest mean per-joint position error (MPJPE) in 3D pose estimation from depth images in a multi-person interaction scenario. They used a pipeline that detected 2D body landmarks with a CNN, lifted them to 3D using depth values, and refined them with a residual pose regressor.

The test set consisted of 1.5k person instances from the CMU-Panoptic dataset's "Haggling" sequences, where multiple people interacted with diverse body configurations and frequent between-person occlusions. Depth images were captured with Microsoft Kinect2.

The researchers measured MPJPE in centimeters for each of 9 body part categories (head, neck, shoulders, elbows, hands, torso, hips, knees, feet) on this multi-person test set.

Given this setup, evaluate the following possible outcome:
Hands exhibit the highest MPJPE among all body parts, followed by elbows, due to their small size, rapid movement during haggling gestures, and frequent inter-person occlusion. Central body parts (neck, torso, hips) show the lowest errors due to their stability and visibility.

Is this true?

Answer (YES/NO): NO